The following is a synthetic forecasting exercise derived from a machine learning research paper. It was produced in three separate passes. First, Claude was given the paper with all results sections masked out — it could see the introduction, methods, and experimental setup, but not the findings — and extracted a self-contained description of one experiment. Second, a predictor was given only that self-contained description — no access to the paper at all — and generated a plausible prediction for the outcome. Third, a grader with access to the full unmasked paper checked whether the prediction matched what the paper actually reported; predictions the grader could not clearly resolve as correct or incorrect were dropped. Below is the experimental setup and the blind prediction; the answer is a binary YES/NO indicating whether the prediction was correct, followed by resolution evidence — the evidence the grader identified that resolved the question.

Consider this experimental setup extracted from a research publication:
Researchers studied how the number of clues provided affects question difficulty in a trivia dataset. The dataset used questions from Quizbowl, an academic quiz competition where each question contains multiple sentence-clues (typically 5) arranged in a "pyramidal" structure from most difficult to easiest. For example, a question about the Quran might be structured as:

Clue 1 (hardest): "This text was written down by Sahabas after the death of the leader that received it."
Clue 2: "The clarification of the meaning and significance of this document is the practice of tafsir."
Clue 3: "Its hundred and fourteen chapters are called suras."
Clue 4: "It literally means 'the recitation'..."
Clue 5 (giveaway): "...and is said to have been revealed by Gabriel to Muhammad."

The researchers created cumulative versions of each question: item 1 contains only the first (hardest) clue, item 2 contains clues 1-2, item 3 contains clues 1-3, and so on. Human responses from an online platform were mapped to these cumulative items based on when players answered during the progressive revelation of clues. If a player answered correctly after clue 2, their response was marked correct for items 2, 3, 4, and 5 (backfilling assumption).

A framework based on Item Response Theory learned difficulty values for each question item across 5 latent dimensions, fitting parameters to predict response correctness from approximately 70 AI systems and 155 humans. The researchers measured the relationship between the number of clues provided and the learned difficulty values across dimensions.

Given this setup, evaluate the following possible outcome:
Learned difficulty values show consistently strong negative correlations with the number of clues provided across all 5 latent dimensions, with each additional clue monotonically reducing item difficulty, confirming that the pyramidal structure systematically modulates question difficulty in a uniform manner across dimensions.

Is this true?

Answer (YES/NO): NO